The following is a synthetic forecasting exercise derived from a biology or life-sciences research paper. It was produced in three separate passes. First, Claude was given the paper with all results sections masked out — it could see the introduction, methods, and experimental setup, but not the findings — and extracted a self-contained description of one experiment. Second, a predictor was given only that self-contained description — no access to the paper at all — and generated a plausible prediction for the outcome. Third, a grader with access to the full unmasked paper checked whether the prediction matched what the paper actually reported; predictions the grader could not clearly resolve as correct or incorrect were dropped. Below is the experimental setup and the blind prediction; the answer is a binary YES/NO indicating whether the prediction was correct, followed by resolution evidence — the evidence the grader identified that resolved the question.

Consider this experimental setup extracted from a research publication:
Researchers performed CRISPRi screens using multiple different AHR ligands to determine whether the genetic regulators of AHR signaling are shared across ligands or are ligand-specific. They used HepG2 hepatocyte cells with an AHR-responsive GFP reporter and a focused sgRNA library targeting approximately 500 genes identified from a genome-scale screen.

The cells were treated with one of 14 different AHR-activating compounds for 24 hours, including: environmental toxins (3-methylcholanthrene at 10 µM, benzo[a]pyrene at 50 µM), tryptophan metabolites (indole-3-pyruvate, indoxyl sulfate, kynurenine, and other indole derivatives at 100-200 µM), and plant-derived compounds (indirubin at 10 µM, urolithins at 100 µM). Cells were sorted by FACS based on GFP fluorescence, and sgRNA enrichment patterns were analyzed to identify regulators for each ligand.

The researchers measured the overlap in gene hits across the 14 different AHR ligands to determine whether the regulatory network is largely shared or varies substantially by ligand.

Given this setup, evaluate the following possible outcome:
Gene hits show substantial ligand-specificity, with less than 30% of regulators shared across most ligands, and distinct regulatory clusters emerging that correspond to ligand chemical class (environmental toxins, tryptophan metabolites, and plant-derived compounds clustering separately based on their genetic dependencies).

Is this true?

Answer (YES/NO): NO